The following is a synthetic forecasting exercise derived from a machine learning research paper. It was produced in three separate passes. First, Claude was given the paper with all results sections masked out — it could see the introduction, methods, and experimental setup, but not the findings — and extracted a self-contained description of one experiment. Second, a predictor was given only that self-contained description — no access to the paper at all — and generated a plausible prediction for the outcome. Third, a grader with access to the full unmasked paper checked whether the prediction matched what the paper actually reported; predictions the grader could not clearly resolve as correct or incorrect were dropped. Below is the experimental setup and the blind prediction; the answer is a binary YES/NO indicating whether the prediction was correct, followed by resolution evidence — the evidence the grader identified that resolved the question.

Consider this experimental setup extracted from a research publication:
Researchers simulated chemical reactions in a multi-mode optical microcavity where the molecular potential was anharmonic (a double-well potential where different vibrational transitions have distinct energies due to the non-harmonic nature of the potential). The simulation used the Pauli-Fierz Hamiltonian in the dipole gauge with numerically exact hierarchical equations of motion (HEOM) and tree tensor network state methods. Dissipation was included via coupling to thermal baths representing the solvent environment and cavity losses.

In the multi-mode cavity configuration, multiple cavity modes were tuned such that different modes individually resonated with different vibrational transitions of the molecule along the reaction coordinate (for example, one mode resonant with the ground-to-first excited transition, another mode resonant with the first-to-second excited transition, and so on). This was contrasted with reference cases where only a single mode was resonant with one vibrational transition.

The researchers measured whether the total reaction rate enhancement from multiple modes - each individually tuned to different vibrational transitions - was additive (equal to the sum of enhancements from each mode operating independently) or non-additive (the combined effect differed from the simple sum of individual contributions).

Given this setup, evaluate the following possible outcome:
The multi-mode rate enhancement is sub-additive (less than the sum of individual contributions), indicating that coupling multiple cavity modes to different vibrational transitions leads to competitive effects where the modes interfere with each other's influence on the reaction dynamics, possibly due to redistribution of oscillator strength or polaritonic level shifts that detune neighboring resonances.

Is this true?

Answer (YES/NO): NO